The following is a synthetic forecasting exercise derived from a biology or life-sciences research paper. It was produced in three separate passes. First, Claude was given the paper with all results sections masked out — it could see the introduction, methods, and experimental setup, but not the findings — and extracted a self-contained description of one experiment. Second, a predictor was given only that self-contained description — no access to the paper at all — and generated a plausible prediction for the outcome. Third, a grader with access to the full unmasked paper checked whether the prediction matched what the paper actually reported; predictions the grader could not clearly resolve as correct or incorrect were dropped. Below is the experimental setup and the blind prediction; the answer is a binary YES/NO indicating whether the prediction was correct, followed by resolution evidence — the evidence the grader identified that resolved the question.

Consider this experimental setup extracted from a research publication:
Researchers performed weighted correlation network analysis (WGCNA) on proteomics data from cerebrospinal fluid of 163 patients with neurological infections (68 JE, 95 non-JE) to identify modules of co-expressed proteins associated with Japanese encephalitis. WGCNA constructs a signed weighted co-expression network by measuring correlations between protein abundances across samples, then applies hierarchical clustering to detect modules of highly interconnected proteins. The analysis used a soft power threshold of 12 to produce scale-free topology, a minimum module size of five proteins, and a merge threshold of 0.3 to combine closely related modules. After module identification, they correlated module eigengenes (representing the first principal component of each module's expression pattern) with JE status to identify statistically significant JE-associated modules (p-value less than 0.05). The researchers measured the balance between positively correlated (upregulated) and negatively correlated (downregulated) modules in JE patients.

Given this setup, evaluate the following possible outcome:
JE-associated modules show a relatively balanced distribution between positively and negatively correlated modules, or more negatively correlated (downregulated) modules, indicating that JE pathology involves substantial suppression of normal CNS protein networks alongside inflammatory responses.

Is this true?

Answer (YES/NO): NO